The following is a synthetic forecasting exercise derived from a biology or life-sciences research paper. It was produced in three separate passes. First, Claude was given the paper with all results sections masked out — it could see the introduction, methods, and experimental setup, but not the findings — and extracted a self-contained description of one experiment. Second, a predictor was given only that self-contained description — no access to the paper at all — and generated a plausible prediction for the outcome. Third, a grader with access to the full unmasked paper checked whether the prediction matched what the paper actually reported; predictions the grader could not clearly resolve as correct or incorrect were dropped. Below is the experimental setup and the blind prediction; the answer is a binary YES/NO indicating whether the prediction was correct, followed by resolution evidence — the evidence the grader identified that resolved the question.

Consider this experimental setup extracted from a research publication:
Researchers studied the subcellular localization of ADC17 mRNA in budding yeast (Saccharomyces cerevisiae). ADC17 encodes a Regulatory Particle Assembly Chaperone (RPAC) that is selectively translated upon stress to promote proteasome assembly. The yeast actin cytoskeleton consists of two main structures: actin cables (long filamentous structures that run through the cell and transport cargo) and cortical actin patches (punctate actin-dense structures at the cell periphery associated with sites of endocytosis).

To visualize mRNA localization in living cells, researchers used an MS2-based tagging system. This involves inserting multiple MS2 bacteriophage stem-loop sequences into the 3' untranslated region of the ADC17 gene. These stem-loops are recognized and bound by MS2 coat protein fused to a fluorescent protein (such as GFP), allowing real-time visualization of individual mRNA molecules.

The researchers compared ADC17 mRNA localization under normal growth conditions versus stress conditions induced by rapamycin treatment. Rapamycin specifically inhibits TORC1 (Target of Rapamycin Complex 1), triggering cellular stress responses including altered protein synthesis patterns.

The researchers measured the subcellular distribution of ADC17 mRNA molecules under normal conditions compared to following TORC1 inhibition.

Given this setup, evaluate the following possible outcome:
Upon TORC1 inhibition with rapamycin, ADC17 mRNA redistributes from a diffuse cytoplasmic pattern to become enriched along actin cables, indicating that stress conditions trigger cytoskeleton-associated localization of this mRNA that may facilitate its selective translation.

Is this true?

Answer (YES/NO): NO